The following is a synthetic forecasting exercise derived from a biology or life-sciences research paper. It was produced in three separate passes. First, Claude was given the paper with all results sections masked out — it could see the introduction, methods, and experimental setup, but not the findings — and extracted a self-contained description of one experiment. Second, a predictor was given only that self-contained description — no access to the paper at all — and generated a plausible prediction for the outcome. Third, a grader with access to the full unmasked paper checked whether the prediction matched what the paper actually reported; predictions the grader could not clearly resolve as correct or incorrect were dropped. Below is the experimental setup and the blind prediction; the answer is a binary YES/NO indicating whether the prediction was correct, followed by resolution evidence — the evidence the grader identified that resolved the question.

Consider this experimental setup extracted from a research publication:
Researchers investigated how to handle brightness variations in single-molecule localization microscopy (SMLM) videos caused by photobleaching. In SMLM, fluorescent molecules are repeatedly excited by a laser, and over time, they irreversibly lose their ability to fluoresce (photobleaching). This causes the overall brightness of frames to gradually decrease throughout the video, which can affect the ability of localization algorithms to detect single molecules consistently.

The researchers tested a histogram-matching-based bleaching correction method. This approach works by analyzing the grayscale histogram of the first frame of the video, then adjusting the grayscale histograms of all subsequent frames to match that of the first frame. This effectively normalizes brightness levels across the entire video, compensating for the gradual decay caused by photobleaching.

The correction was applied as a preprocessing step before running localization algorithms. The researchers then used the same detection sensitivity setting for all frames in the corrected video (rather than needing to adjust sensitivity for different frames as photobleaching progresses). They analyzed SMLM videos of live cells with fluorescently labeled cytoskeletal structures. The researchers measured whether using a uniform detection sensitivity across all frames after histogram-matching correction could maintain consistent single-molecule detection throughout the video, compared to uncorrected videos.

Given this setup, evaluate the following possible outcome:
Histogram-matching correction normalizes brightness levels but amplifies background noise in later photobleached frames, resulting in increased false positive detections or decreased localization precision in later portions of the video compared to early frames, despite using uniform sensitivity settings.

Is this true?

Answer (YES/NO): NO